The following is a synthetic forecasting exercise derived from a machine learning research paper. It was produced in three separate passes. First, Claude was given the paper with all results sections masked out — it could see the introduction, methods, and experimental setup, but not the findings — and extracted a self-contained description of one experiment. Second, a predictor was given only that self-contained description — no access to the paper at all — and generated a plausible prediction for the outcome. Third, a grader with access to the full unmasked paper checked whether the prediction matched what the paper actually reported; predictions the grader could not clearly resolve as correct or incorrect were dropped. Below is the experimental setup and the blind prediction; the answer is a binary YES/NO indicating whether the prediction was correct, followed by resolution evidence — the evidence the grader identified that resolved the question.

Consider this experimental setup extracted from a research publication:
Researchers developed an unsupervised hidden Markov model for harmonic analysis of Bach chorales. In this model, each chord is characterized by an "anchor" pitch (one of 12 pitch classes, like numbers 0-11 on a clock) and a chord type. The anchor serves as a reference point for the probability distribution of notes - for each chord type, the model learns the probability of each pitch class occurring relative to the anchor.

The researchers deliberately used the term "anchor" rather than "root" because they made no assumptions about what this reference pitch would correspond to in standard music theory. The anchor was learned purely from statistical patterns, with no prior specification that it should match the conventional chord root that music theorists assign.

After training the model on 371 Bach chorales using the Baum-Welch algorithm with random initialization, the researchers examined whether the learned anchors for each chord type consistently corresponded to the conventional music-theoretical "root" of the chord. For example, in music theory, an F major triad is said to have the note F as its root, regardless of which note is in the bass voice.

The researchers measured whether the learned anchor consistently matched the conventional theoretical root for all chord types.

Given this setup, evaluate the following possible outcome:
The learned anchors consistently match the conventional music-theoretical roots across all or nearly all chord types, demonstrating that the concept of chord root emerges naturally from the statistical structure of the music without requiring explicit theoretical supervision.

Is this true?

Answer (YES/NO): NO